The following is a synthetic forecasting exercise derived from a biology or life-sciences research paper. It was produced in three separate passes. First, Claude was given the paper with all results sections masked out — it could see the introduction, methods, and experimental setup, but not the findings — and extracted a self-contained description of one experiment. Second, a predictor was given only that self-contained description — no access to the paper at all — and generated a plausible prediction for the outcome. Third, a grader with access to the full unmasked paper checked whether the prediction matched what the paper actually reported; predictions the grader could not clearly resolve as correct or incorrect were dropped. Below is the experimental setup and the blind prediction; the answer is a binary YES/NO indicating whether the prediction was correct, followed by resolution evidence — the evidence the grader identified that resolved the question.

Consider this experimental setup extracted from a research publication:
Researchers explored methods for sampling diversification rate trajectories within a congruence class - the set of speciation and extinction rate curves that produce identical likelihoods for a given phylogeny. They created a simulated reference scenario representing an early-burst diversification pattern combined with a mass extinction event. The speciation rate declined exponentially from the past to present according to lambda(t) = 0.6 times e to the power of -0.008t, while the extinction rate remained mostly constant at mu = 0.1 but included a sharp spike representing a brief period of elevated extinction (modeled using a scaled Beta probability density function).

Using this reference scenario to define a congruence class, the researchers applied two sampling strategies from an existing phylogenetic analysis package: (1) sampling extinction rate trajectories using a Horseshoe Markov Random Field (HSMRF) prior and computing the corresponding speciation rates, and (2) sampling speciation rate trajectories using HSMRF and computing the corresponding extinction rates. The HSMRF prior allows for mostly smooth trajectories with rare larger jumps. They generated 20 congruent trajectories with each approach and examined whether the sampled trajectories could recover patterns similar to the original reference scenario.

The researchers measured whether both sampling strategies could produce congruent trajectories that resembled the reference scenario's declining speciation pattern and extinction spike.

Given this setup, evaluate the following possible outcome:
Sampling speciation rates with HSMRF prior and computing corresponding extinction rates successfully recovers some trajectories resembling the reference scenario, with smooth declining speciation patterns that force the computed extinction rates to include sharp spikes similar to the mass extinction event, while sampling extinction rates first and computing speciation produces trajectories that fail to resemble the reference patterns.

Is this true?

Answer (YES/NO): NO